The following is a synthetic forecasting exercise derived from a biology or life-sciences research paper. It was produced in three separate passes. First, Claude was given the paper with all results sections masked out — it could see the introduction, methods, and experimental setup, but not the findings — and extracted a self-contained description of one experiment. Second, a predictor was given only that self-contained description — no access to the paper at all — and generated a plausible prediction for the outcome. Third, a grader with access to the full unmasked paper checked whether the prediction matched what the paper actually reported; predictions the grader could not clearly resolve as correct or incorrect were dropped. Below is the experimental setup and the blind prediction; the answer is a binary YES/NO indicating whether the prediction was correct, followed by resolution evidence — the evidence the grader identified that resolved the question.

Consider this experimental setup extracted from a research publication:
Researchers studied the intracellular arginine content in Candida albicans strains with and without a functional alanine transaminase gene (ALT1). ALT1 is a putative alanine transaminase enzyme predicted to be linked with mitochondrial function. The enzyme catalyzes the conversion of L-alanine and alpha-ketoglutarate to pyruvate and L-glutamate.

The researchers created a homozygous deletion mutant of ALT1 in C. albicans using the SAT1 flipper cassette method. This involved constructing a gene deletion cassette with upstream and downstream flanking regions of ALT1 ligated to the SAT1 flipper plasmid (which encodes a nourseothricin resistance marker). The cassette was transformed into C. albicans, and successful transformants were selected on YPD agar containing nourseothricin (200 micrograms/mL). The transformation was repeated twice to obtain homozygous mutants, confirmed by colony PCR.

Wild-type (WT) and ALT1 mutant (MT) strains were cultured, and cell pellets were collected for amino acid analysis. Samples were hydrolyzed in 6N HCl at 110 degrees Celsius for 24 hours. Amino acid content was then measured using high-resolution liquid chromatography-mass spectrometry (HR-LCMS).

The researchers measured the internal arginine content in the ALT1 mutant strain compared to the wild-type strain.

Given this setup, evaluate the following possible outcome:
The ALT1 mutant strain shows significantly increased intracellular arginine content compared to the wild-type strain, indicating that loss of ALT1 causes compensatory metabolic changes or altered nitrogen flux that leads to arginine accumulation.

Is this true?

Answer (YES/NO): NO